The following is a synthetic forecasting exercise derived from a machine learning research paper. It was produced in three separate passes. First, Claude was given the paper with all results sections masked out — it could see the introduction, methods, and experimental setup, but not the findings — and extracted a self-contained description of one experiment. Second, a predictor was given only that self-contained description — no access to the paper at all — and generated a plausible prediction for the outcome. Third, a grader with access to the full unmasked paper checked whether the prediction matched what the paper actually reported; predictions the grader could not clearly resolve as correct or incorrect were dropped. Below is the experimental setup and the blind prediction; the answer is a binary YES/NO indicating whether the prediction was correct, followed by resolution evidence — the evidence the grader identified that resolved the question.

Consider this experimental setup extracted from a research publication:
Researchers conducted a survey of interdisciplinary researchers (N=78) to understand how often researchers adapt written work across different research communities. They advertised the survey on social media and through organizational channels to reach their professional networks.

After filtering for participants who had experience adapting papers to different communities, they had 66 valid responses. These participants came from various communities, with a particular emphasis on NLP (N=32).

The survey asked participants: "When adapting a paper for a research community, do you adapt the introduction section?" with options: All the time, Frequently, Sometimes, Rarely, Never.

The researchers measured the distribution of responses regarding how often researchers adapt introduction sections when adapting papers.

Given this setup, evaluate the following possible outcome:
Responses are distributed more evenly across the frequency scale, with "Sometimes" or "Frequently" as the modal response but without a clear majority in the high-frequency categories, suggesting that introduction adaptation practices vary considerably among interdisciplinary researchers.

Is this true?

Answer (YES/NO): NO